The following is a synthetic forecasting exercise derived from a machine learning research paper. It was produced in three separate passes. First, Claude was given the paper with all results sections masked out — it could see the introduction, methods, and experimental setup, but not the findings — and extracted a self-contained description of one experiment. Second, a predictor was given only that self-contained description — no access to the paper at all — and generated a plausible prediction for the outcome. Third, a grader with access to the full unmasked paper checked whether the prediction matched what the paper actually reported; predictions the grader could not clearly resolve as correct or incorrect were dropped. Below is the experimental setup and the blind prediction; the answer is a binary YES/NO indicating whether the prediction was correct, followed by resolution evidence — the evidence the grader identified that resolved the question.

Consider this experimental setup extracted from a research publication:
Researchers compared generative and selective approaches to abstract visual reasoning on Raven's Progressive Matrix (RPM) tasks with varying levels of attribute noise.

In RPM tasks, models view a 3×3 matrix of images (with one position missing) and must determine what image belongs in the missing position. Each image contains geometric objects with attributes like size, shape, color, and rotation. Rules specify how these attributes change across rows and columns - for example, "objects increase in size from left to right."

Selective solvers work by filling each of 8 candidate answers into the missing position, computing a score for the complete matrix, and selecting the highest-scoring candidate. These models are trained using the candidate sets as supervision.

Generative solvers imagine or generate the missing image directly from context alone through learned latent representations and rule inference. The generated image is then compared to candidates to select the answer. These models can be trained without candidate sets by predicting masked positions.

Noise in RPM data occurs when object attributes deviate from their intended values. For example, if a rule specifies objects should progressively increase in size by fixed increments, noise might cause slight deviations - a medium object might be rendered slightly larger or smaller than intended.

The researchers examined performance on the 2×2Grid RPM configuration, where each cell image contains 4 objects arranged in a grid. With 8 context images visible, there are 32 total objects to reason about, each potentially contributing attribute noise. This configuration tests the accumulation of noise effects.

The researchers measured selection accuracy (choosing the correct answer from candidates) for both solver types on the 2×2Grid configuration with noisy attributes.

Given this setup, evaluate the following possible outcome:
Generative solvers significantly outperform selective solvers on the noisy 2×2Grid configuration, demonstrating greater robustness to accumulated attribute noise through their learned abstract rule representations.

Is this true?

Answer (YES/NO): NO